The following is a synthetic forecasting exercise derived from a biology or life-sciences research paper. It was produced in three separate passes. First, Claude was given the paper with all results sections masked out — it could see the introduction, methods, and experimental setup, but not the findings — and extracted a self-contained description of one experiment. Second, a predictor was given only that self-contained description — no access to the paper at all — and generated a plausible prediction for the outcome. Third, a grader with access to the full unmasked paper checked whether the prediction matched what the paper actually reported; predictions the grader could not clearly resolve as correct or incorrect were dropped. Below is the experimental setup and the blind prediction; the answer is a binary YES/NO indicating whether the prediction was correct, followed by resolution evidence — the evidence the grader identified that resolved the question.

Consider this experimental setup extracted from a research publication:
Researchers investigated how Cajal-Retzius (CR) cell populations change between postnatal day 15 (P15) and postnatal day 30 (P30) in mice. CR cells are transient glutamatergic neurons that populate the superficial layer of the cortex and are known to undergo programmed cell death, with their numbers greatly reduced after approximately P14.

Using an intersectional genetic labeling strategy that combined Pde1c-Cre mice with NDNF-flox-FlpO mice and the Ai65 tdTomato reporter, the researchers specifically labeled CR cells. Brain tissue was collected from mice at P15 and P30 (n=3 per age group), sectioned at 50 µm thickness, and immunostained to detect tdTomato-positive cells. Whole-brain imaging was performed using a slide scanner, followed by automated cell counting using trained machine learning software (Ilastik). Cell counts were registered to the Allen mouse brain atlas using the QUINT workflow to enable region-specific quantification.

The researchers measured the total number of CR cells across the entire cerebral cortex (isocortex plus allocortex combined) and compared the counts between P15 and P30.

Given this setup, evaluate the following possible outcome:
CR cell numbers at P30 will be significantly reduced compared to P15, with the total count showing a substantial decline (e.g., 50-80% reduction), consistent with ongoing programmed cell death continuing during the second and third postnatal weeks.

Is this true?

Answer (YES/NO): YES